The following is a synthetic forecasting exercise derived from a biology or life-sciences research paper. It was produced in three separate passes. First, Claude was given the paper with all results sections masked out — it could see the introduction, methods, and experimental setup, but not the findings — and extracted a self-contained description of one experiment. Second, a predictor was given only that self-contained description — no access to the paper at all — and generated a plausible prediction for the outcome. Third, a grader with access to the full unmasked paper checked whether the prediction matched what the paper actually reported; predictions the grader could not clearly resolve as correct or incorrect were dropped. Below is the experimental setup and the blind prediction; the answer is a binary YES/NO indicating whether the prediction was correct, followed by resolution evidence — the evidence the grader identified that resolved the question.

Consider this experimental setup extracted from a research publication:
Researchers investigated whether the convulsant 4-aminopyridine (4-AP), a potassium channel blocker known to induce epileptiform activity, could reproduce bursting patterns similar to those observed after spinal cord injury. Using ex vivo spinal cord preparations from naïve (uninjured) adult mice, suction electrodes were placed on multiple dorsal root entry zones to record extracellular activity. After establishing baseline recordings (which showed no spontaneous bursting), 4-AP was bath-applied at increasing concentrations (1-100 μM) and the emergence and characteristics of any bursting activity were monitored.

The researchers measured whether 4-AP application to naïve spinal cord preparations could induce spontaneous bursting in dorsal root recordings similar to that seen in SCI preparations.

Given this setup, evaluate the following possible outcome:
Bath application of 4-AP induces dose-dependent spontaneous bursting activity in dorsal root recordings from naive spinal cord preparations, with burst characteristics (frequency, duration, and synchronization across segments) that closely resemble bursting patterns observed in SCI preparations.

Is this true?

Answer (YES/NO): YES